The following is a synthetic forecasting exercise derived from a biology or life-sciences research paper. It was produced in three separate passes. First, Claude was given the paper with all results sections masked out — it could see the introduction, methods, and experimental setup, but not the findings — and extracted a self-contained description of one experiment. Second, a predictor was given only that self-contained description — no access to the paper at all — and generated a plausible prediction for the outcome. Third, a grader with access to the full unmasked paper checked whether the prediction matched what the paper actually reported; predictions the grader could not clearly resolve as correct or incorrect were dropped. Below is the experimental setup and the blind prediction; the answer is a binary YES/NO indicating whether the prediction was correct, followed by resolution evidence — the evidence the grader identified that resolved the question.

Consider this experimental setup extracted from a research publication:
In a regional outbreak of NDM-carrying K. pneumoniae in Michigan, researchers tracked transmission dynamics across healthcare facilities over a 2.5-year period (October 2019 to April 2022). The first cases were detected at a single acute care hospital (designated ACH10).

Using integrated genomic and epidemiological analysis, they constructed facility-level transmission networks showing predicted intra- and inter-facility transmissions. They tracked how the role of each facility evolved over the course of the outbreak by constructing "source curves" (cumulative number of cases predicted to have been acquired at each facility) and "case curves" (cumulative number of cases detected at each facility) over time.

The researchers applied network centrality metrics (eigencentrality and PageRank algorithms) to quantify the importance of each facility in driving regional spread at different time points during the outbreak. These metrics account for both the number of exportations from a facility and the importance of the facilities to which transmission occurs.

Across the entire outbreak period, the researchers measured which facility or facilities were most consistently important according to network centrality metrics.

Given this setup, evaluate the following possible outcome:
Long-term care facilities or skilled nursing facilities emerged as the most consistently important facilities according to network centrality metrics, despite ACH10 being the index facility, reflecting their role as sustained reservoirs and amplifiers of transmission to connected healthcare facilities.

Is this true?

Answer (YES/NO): NO